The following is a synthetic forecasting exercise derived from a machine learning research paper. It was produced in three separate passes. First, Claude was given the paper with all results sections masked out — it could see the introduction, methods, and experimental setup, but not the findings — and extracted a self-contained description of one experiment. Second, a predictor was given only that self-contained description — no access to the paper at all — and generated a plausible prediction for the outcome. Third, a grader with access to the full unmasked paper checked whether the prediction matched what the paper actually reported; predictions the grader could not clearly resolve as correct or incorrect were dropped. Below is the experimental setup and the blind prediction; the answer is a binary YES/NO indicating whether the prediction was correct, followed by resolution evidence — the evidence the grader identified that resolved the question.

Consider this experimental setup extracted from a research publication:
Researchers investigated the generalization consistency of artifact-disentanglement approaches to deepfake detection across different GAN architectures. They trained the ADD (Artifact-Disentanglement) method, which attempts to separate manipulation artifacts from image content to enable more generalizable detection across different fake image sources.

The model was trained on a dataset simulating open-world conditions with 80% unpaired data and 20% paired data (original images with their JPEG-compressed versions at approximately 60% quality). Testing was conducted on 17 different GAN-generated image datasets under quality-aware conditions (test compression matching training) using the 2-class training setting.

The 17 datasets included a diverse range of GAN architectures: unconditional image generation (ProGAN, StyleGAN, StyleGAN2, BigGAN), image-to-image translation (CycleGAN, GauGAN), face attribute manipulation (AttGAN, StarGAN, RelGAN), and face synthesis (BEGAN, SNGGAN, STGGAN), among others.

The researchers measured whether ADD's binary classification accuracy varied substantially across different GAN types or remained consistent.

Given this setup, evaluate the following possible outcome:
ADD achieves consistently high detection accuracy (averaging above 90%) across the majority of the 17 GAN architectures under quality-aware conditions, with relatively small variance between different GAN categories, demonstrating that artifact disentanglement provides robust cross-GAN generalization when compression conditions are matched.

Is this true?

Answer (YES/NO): NO